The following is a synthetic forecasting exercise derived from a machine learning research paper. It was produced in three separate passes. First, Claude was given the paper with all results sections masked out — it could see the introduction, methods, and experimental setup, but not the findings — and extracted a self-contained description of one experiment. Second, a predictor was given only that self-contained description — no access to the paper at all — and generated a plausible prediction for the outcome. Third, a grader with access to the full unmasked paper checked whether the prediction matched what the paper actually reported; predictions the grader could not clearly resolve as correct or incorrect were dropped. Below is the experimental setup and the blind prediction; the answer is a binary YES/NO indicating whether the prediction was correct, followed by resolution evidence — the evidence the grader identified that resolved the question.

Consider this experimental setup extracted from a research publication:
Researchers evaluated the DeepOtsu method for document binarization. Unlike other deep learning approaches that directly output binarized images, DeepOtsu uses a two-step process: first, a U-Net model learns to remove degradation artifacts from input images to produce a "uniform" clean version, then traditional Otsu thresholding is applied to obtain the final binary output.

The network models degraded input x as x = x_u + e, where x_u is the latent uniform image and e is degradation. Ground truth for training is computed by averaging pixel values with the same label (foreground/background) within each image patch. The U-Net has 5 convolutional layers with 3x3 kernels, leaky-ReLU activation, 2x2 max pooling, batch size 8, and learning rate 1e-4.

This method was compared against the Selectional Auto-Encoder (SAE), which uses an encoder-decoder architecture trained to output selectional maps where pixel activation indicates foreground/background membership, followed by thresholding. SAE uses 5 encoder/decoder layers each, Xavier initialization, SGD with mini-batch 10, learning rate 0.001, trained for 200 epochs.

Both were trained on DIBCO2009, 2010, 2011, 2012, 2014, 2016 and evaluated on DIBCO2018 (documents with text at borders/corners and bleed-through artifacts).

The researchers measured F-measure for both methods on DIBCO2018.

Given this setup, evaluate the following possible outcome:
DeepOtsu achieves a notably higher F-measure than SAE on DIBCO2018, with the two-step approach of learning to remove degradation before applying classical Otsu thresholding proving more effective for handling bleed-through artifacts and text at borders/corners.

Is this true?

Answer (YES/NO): NO